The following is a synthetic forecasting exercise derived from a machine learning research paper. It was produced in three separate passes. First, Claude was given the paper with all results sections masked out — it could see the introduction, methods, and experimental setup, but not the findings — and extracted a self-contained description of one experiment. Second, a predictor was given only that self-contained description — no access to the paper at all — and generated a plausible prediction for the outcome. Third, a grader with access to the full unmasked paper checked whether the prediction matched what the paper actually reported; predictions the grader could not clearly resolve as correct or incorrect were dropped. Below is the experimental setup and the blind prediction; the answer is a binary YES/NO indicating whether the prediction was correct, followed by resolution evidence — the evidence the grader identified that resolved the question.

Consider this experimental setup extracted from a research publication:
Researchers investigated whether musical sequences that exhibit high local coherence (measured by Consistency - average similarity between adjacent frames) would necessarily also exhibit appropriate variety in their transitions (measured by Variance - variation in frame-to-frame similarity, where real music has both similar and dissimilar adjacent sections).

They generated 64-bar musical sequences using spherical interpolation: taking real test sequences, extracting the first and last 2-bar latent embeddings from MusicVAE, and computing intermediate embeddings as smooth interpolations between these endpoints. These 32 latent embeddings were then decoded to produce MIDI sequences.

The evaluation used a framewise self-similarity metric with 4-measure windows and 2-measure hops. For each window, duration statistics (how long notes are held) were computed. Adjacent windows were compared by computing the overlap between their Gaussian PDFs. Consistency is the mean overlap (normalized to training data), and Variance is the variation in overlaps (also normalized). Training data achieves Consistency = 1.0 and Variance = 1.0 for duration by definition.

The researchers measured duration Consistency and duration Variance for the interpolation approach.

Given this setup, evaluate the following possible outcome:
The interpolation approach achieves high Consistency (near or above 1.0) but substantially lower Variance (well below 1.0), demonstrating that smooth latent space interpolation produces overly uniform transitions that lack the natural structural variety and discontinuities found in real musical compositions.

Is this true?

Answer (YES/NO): YES